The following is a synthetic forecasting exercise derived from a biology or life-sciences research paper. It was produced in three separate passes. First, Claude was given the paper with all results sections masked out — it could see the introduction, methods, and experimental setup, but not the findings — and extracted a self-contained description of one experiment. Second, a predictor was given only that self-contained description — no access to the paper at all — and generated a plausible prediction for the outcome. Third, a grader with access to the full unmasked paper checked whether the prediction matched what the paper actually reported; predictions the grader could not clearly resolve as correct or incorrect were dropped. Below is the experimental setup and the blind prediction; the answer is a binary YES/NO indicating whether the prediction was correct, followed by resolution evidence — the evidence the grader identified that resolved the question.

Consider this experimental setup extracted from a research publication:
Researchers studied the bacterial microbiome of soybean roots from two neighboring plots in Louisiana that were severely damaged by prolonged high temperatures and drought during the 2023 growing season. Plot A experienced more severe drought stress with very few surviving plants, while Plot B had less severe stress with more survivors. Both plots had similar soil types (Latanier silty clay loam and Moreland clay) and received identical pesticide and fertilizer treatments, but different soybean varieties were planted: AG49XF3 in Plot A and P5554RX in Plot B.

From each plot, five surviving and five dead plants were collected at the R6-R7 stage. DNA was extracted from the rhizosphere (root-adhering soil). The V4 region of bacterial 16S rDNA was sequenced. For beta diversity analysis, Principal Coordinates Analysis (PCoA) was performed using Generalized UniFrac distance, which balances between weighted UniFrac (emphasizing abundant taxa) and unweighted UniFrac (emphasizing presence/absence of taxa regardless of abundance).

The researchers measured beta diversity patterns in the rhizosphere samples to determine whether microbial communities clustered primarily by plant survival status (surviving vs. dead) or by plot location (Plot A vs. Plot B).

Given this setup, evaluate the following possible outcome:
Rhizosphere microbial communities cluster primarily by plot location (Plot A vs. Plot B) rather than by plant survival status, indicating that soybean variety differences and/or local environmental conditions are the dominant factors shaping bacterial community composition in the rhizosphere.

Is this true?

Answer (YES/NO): NO